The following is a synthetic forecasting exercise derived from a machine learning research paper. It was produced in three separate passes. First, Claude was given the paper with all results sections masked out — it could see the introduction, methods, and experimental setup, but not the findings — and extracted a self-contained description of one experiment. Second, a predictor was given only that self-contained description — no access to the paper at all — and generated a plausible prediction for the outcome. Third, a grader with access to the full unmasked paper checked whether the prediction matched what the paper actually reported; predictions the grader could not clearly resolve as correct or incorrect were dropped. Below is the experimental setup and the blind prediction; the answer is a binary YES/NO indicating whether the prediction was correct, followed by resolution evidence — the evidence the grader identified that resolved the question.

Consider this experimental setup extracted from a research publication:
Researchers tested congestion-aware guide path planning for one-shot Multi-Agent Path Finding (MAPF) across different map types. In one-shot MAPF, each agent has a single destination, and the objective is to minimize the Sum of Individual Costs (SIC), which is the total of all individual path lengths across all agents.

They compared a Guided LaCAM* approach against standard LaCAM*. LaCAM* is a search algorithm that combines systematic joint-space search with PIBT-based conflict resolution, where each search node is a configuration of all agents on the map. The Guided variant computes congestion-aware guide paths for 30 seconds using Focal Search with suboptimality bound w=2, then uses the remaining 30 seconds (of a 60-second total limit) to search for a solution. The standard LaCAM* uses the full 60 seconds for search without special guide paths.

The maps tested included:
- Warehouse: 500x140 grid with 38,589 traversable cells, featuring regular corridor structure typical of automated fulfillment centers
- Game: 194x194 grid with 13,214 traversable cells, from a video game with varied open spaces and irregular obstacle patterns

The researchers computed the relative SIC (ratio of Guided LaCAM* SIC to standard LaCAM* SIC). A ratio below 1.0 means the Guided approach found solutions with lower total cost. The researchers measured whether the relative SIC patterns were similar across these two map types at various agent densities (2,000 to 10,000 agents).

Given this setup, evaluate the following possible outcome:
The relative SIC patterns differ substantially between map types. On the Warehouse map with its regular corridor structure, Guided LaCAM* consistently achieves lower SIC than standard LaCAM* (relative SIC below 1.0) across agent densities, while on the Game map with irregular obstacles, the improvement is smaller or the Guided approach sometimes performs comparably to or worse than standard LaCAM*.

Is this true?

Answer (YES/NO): NO